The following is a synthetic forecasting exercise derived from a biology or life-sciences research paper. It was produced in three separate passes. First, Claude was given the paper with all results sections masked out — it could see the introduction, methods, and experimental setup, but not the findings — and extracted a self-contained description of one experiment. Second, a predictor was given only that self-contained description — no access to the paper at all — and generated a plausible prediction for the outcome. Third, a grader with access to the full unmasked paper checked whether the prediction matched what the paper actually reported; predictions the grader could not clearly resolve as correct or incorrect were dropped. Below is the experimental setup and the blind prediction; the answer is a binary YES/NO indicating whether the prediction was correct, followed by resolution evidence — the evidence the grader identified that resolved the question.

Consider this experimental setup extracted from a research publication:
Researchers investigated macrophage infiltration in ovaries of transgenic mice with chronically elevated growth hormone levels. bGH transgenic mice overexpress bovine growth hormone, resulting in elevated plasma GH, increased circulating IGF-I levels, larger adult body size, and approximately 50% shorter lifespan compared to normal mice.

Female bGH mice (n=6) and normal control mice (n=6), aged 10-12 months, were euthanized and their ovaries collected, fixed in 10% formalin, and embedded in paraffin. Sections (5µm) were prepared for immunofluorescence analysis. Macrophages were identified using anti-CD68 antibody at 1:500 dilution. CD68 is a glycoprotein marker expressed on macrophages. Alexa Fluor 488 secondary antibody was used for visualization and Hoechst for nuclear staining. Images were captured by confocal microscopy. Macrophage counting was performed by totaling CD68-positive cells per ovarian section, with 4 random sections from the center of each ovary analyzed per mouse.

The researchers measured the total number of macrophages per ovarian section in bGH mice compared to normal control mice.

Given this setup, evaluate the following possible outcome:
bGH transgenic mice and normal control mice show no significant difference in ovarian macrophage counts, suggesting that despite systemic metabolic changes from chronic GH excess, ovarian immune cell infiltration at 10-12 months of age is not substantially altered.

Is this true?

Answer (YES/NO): NO